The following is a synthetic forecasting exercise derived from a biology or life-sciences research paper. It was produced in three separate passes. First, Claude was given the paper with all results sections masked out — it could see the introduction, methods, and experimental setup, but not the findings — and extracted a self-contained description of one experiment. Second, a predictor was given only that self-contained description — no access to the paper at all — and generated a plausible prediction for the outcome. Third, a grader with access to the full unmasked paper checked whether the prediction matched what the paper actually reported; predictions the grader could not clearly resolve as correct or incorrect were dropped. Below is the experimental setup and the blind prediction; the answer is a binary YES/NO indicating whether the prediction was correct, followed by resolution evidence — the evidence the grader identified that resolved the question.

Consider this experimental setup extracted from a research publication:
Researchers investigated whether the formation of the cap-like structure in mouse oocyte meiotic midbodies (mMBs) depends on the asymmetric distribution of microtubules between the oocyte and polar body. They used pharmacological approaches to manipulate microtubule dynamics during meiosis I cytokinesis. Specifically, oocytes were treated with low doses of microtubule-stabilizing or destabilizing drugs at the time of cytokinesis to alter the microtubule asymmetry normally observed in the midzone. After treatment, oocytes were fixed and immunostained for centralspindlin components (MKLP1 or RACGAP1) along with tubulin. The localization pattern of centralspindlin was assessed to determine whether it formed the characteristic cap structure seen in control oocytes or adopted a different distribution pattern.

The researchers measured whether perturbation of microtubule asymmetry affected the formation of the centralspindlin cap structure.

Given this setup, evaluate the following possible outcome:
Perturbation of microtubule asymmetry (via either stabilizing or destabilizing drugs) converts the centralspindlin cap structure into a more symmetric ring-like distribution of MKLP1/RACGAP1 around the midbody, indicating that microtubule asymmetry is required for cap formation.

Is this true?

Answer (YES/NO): YES